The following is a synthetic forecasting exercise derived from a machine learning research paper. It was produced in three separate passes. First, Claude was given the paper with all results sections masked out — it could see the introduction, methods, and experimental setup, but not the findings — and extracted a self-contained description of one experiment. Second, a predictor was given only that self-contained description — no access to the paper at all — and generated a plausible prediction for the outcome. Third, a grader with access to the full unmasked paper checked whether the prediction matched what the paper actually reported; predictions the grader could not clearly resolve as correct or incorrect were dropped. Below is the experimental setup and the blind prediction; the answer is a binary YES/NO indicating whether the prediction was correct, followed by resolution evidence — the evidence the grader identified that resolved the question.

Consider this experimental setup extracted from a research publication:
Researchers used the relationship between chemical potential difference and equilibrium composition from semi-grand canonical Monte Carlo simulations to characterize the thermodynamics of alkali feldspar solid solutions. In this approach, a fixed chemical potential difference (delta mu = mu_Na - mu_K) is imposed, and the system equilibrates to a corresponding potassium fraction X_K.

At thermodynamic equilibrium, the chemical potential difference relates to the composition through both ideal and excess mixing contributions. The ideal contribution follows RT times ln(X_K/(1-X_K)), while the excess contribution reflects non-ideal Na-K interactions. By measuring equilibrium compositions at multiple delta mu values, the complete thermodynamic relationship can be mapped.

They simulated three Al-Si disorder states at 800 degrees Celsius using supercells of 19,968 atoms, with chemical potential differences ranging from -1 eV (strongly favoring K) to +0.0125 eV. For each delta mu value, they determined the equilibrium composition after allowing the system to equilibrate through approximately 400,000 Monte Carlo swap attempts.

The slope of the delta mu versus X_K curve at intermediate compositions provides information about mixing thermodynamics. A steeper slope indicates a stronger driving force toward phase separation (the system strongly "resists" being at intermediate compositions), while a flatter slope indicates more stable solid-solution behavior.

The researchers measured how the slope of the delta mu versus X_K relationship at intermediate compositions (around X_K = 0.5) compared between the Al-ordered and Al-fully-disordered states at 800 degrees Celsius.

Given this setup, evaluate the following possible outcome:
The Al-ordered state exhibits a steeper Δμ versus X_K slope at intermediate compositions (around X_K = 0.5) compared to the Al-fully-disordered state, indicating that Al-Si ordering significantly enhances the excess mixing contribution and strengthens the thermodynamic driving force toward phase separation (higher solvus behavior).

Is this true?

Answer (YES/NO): YES